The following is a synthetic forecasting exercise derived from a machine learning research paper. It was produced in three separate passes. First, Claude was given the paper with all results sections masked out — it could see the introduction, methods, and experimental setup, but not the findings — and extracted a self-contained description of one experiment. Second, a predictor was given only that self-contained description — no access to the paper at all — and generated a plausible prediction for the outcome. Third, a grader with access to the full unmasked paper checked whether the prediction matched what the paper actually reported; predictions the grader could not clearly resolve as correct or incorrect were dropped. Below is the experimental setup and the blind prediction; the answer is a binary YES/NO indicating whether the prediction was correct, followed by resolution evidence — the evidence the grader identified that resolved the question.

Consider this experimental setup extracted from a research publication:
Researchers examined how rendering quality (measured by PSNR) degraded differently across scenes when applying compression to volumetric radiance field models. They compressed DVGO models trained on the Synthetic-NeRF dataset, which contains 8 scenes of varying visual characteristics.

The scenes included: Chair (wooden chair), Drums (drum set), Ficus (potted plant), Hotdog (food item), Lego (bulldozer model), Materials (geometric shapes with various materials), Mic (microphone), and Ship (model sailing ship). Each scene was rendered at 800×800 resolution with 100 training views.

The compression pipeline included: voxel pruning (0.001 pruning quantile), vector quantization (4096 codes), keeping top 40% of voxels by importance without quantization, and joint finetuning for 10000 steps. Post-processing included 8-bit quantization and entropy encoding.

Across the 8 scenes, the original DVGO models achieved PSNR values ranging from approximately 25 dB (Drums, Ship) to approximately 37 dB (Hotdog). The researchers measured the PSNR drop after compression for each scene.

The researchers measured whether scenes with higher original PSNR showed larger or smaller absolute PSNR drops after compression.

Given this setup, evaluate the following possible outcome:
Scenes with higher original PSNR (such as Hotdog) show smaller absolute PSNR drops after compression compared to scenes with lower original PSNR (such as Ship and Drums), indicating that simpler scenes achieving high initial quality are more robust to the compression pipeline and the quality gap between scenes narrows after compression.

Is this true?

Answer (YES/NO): NO